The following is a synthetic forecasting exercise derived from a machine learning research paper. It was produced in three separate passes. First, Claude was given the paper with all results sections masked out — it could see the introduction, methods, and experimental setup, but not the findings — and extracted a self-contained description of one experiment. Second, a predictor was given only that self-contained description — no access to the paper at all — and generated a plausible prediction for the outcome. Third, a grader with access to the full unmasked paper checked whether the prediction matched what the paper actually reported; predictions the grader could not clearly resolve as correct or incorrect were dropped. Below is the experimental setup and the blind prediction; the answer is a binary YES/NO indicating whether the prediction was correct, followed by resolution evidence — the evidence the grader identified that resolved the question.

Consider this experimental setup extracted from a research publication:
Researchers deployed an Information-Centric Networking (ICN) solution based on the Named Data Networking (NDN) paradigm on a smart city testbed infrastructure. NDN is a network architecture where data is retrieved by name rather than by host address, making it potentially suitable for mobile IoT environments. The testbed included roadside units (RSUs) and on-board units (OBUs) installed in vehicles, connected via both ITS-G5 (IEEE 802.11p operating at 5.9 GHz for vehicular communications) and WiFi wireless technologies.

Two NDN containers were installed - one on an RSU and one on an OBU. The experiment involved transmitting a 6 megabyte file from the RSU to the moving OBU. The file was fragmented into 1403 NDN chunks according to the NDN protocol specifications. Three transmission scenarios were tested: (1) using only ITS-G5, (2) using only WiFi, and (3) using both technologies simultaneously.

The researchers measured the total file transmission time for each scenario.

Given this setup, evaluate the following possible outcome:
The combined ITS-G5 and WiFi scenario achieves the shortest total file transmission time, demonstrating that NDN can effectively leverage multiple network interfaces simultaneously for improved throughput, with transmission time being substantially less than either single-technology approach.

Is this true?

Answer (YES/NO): NO